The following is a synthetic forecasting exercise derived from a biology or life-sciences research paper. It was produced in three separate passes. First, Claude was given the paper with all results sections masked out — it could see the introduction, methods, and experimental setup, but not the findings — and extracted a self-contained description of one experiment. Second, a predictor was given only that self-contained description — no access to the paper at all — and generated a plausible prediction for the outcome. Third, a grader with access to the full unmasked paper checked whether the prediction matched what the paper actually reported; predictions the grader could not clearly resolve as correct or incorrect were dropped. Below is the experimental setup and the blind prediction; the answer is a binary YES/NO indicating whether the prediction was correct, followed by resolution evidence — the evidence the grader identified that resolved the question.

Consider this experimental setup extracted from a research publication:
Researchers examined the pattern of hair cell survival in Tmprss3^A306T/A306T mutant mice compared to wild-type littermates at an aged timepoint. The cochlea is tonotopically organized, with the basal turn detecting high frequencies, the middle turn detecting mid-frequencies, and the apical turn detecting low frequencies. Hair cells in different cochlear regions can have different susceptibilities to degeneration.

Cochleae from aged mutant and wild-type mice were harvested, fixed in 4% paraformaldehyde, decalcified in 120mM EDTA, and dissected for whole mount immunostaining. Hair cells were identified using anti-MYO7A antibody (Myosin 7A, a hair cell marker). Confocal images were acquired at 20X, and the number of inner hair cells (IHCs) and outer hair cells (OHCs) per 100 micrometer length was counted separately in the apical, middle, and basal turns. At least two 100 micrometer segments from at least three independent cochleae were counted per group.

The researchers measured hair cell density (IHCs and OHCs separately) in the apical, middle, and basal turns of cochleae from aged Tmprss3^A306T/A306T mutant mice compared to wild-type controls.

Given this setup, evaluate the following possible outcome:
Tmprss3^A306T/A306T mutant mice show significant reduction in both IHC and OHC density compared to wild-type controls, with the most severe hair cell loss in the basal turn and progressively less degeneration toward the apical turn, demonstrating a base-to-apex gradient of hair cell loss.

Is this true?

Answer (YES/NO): NO